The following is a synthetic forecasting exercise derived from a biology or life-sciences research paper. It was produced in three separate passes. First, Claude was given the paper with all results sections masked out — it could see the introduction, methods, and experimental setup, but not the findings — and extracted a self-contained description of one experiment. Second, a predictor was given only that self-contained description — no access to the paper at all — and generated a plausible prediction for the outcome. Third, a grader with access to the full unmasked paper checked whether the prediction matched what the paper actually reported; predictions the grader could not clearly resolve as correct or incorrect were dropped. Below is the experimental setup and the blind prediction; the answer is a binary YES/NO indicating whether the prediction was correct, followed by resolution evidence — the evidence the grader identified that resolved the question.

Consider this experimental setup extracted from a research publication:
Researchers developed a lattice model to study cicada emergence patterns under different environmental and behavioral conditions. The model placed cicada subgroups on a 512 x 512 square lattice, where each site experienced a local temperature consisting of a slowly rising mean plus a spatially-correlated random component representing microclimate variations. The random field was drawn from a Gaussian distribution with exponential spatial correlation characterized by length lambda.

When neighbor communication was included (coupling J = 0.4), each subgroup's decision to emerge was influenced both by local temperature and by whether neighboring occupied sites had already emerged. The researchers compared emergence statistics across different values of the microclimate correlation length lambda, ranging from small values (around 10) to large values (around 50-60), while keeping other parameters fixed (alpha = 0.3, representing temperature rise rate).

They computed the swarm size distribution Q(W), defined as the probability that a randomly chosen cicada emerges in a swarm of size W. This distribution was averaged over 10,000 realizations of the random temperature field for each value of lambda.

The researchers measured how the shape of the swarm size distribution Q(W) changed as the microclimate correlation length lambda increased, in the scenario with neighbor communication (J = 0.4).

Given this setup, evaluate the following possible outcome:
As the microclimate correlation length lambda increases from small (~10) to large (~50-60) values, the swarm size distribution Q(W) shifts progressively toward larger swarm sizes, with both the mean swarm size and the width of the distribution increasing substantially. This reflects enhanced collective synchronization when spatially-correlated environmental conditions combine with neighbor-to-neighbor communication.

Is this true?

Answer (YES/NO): YES